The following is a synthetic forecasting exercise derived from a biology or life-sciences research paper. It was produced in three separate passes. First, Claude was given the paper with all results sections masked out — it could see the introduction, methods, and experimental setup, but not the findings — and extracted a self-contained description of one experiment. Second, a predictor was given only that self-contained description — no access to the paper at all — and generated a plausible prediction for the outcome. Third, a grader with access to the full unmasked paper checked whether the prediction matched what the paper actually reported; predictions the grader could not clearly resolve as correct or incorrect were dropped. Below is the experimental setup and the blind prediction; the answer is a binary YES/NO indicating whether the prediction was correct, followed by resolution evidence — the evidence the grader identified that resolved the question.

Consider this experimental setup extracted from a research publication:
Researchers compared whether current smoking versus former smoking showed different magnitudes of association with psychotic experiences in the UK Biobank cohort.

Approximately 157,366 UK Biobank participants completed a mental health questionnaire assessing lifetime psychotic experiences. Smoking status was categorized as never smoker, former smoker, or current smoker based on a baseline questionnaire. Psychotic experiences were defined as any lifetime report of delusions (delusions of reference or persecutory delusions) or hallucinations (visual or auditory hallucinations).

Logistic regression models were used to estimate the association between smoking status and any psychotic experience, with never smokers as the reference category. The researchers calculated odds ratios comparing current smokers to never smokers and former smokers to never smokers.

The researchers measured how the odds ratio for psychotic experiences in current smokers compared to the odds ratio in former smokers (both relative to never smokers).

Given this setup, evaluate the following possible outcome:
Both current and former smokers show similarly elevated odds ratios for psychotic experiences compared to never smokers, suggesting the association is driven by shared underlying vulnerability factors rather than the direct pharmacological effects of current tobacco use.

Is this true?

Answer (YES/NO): NO